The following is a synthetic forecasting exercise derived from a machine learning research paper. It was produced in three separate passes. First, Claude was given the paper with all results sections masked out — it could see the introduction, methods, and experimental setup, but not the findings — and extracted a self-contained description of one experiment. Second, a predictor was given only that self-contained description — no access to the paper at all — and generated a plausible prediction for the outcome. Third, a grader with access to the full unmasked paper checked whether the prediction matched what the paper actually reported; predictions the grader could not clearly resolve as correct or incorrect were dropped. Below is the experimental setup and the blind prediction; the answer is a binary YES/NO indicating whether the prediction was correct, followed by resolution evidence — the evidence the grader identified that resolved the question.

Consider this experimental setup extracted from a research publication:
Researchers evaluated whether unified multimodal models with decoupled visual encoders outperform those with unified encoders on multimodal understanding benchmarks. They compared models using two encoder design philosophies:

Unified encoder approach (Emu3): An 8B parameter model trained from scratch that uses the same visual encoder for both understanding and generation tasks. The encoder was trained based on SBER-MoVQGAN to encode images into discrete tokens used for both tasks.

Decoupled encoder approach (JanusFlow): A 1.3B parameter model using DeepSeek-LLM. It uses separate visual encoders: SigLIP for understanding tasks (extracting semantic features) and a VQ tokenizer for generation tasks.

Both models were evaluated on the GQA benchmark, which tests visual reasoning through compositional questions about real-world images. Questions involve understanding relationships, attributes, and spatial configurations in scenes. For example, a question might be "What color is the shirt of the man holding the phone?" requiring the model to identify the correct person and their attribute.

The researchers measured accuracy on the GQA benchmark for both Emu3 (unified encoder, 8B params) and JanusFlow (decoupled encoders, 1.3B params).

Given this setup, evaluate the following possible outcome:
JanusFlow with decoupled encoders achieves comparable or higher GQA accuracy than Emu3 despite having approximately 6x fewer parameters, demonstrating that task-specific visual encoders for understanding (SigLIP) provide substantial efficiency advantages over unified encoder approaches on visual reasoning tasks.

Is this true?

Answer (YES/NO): YES